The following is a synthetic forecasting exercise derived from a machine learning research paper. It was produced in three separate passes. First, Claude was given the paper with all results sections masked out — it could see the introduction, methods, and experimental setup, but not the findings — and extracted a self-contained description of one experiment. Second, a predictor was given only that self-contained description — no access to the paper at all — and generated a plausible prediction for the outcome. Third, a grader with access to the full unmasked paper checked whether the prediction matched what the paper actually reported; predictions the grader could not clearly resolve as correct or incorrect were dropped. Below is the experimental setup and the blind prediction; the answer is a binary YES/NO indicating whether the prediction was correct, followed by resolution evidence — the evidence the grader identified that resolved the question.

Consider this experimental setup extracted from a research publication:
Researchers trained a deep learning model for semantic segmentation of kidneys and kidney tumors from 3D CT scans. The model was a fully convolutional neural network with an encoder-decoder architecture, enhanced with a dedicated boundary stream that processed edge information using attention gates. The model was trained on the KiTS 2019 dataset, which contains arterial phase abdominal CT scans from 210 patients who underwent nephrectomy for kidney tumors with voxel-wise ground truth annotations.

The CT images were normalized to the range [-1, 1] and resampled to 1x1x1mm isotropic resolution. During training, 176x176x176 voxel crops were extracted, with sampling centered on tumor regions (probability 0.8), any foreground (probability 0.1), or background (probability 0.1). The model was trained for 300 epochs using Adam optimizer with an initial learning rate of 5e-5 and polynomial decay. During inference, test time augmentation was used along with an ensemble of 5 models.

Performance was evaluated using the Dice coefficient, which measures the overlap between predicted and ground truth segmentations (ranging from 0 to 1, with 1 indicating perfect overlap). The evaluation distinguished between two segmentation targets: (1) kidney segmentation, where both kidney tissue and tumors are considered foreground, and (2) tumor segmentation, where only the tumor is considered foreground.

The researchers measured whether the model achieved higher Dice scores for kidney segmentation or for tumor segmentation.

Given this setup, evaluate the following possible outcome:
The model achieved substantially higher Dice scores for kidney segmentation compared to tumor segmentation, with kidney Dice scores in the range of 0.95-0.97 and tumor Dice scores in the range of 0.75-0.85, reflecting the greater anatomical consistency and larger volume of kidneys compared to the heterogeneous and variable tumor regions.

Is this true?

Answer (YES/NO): YES